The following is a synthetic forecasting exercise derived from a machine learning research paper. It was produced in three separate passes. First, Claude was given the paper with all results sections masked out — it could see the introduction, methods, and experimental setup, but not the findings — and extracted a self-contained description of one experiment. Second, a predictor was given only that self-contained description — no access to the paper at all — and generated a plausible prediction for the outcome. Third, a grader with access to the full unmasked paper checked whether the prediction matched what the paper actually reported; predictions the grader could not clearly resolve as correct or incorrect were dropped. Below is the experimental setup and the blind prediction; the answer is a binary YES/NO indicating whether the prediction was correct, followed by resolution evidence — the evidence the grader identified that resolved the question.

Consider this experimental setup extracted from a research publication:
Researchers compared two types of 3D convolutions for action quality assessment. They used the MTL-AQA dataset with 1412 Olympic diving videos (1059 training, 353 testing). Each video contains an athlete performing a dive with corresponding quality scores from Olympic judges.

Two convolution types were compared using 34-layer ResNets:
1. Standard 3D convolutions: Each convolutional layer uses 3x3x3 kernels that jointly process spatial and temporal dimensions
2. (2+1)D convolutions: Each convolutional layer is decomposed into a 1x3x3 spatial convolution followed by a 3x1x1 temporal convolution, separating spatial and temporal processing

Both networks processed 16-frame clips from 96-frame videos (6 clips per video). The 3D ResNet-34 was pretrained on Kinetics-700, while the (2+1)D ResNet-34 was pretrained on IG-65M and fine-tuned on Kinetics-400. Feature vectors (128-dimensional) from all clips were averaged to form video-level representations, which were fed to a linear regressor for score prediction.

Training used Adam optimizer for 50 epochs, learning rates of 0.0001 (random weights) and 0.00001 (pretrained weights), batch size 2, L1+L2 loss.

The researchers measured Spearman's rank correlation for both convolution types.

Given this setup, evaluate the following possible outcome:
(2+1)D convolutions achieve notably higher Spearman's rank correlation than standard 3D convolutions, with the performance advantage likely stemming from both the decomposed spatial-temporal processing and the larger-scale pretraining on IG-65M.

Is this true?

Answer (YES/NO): NO